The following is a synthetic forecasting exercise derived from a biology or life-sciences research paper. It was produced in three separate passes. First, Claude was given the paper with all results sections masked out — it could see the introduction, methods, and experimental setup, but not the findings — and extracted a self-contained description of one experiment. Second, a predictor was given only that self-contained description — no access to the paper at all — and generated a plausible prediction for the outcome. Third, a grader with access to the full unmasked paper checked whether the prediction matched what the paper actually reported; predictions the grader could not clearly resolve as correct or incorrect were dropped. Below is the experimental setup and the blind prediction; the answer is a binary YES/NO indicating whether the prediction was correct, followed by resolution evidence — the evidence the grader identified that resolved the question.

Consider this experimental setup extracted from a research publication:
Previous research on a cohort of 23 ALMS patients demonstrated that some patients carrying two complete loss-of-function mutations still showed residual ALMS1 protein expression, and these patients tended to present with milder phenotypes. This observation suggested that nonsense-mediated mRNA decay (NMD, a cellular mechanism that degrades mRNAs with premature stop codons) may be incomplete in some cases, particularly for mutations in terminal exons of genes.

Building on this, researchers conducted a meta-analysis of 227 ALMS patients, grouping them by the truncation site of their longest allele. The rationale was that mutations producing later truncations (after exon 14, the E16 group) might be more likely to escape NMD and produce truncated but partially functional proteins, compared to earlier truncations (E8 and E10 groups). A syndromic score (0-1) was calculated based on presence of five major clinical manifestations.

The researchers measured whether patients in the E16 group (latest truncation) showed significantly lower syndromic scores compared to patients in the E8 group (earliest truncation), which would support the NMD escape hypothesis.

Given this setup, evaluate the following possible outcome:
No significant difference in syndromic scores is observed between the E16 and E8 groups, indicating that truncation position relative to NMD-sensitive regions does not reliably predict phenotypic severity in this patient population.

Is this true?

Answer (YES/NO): YES